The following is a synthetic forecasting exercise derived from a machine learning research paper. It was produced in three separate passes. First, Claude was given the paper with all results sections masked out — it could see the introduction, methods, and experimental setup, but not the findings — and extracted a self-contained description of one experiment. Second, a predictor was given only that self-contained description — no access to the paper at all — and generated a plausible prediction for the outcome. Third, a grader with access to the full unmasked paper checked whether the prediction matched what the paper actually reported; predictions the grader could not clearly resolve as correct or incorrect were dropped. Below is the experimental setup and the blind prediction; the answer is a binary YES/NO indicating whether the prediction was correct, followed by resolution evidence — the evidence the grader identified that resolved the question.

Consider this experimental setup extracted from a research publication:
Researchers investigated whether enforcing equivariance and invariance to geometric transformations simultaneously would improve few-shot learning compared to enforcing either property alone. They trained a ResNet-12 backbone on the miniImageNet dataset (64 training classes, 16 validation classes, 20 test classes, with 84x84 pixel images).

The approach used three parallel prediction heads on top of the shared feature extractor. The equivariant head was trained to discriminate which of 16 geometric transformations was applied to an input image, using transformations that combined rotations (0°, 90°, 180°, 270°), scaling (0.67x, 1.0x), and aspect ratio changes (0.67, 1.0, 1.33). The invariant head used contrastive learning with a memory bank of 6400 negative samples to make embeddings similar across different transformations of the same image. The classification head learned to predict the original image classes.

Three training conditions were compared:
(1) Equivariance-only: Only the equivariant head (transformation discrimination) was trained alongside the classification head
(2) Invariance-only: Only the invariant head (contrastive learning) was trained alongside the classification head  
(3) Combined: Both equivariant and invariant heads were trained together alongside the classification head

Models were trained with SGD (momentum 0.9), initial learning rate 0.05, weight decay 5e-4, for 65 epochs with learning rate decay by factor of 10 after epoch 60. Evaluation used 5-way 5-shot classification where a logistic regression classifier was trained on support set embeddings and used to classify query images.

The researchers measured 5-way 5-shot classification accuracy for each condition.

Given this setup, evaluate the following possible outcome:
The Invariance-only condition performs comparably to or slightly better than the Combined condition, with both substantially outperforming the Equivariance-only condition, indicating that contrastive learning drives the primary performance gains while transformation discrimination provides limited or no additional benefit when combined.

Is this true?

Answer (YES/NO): NO